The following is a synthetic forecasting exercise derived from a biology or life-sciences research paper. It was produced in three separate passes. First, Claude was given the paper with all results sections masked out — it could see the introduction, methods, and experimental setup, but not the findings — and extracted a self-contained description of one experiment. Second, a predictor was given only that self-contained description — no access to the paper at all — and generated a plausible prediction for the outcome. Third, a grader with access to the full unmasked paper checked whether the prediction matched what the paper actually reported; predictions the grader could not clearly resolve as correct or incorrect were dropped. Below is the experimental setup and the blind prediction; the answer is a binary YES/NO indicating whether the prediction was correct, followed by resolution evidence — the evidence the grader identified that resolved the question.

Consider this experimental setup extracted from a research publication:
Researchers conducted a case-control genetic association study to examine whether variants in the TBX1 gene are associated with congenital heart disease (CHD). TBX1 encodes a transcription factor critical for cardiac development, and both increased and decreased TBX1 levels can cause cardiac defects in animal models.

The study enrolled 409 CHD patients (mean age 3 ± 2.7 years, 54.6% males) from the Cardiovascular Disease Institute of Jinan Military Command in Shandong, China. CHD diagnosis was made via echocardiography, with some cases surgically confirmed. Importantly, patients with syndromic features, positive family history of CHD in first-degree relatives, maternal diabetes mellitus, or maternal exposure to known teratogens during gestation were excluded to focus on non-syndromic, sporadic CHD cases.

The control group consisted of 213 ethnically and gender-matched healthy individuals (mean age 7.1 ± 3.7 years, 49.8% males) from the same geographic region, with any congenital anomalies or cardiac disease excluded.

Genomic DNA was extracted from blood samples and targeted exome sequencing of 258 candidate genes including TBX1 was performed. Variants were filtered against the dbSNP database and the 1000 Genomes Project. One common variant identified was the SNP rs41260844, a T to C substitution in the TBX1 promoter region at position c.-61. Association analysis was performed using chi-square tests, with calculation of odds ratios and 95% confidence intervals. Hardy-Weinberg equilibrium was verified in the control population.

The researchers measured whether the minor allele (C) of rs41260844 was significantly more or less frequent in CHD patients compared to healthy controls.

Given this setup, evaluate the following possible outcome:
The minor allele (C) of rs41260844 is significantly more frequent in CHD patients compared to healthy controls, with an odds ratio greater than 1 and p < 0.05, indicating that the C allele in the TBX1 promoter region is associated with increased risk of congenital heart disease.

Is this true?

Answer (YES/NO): YES